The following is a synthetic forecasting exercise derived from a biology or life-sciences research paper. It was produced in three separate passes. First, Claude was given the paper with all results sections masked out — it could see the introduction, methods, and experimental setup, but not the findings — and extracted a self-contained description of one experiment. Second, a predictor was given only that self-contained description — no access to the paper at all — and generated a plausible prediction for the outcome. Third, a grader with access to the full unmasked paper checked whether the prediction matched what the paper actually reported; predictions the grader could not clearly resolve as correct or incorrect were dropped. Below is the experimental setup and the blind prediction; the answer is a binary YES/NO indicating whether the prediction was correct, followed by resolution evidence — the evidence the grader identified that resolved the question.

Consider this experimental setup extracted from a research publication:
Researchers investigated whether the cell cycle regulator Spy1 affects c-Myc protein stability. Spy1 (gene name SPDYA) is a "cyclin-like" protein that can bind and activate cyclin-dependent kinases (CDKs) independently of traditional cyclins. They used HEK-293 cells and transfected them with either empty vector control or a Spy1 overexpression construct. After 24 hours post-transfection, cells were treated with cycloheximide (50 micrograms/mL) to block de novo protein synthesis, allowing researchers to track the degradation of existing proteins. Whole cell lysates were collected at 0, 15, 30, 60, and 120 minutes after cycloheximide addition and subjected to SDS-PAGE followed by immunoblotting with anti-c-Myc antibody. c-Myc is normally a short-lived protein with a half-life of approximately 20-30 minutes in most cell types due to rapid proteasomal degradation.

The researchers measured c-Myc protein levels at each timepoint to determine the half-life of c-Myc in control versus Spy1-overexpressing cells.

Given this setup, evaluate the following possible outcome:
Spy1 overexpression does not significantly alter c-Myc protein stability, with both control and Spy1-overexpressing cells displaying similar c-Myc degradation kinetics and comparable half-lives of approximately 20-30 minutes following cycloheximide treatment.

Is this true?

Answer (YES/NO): NO